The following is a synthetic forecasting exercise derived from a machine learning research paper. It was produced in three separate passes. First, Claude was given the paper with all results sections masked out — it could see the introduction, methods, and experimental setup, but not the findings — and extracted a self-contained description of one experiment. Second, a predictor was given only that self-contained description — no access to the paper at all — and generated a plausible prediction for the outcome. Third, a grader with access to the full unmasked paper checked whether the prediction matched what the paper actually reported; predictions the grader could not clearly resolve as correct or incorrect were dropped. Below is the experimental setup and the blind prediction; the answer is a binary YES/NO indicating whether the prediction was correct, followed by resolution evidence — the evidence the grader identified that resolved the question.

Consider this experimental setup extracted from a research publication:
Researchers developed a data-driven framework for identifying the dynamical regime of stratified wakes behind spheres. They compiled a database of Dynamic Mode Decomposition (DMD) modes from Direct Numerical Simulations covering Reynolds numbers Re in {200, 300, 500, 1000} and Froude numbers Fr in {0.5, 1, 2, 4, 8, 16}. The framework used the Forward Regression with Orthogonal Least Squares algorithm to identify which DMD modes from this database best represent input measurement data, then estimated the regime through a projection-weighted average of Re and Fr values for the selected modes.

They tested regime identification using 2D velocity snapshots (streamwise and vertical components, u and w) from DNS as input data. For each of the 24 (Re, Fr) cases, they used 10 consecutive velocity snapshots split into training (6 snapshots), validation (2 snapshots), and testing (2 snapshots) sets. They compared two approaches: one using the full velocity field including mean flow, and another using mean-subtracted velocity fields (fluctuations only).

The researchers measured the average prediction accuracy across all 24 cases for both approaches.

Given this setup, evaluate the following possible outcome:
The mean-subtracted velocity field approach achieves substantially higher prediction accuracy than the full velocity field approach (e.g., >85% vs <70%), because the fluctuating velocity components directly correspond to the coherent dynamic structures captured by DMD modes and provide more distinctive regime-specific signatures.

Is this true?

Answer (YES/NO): NO